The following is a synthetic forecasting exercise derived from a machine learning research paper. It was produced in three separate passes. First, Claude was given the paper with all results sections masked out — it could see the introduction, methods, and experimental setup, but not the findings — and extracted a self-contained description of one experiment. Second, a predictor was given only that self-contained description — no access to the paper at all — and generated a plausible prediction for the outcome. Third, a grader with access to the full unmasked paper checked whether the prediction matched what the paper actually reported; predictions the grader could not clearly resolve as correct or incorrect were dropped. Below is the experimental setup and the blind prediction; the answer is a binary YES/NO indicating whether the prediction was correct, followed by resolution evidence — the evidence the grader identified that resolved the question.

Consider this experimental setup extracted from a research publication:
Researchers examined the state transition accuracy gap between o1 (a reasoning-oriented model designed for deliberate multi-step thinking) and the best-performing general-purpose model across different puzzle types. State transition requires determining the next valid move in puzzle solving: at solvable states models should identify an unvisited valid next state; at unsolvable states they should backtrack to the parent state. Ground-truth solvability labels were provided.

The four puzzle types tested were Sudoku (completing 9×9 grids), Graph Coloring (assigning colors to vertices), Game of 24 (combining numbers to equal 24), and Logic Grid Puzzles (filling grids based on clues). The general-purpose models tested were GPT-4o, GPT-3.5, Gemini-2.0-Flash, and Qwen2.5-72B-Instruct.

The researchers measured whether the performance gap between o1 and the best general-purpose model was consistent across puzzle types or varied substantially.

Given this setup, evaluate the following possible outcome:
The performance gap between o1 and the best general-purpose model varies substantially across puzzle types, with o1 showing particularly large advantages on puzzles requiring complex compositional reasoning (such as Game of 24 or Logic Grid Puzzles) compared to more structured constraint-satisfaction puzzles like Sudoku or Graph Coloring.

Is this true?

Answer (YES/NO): NO